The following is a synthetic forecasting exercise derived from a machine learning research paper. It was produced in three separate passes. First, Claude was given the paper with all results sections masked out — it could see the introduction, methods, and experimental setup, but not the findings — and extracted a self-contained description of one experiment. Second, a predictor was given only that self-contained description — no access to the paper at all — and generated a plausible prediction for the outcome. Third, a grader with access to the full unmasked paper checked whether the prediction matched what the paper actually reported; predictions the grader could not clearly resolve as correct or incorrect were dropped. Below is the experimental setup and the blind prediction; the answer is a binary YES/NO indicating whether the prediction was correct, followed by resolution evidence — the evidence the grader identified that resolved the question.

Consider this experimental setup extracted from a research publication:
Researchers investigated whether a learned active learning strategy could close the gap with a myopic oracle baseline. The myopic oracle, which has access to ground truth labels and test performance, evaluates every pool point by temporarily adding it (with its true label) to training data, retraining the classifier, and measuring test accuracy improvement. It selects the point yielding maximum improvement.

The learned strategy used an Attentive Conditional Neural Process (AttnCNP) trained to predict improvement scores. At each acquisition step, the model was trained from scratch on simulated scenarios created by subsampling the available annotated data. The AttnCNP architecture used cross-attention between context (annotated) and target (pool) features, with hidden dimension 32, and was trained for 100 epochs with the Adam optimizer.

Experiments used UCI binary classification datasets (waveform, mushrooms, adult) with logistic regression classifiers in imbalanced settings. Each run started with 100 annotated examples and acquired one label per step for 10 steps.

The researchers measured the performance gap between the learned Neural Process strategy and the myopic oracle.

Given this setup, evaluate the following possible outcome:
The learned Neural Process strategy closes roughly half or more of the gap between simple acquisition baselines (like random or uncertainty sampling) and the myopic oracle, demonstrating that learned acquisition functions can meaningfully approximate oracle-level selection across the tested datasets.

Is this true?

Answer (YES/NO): NO